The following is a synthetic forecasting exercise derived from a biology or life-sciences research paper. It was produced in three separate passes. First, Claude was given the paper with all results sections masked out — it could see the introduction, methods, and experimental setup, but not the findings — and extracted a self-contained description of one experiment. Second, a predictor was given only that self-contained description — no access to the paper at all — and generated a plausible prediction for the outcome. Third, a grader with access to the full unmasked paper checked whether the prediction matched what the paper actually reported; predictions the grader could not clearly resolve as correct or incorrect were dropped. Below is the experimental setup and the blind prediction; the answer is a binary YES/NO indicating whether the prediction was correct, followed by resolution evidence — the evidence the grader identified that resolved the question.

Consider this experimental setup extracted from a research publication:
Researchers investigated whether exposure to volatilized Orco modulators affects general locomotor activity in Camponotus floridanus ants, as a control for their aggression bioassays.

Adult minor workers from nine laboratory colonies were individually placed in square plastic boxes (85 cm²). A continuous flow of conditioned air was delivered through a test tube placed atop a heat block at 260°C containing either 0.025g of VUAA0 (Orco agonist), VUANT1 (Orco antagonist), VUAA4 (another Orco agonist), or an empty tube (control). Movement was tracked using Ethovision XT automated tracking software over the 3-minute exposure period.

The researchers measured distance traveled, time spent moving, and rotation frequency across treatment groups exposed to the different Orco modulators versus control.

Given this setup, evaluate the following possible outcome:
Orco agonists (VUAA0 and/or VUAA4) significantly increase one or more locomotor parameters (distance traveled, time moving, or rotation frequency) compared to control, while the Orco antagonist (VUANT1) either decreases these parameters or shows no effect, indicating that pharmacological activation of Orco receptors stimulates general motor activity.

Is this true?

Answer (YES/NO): NO